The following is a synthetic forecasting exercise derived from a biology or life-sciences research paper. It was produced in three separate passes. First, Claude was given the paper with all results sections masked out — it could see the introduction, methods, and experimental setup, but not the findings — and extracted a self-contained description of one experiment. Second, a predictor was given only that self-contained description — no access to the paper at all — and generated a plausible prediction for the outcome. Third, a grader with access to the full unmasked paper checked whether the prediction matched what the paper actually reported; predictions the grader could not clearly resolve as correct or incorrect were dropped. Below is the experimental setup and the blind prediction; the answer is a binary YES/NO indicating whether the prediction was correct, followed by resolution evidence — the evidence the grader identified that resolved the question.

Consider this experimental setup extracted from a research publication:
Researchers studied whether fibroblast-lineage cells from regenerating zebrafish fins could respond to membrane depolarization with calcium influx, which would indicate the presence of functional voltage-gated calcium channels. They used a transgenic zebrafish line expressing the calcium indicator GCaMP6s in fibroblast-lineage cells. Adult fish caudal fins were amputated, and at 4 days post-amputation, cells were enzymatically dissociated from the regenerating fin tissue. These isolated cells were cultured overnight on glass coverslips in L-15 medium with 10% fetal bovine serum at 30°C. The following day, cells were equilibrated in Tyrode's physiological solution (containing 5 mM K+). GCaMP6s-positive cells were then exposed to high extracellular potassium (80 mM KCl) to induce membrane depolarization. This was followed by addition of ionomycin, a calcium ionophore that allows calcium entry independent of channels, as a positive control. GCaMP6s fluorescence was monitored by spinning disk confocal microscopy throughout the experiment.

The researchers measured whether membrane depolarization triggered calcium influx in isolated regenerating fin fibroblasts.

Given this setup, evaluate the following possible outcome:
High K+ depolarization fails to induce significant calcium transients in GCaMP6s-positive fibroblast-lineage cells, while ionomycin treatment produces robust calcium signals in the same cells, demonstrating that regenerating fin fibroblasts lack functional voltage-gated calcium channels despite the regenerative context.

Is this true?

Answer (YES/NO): NO